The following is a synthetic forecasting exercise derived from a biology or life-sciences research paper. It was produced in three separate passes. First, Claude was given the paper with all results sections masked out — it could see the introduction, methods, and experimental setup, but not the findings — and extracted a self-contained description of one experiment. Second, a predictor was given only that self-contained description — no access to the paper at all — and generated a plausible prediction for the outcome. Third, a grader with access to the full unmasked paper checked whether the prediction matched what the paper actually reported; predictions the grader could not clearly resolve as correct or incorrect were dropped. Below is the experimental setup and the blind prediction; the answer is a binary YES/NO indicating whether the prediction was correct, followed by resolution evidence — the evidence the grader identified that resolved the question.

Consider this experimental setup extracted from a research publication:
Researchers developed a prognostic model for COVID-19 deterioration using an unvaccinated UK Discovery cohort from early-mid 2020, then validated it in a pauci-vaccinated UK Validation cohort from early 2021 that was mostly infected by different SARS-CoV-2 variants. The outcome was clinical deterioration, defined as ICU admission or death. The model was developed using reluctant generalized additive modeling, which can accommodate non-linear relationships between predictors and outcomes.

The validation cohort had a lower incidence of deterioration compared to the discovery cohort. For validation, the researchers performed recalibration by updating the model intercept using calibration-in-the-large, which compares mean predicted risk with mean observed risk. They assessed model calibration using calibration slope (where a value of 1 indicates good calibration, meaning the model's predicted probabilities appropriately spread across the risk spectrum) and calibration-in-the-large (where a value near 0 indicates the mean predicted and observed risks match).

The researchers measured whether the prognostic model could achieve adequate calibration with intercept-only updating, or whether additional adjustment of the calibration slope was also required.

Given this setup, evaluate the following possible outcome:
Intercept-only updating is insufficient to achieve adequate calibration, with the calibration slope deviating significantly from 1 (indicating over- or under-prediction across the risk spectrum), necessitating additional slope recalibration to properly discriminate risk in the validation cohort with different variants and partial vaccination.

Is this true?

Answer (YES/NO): NO